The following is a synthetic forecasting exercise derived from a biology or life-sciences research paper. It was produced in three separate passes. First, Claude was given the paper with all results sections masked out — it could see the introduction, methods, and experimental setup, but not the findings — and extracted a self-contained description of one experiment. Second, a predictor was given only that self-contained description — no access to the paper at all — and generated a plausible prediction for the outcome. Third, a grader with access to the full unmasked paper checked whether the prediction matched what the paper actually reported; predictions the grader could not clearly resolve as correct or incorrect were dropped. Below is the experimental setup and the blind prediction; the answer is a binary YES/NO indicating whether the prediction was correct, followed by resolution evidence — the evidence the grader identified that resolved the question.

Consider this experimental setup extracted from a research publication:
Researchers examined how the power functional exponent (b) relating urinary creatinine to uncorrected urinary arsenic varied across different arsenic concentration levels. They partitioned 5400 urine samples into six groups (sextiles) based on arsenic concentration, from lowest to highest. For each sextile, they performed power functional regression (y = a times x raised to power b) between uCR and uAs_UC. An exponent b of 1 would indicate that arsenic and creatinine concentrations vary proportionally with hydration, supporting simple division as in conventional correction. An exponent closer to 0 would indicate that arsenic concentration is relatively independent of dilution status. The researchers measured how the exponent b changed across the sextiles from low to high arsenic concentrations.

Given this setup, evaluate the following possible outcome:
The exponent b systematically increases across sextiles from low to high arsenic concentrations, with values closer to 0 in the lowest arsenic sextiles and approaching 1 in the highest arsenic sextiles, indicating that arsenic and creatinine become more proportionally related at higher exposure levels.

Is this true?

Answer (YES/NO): YES